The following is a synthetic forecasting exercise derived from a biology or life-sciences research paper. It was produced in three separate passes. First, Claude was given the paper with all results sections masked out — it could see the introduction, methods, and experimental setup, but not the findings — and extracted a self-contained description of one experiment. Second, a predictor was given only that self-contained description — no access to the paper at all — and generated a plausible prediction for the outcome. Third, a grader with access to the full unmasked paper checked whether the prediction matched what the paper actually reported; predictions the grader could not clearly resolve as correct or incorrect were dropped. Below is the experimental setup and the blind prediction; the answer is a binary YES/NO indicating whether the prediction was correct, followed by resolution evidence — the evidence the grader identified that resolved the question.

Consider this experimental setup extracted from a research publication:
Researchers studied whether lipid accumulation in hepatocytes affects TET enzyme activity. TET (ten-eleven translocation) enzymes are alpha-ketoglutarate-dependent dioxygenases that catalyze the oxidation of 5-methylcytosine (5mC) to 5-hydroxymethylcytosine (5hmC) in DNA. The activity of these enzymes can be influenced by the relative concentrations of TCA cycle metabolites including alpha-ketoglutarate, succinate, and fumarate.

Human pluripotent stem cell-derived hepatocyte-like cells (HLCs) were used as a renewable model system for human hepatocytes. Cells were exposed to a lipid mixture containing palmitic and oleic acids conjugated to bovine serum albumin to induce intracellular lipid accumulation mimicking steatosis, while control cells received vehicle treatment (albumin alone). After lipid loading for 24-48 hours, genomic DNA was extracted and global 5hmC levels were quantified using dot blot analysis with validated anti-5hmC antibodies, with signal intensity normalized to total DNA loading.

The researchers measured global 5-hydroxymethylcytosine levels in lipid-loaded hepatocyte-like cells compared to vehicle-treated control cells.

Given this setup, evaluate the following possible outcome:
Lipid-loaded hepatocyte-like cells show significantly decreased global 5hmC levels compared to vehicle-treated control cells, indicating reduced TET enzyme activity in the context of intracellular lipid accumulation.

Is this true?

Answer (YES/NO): NO